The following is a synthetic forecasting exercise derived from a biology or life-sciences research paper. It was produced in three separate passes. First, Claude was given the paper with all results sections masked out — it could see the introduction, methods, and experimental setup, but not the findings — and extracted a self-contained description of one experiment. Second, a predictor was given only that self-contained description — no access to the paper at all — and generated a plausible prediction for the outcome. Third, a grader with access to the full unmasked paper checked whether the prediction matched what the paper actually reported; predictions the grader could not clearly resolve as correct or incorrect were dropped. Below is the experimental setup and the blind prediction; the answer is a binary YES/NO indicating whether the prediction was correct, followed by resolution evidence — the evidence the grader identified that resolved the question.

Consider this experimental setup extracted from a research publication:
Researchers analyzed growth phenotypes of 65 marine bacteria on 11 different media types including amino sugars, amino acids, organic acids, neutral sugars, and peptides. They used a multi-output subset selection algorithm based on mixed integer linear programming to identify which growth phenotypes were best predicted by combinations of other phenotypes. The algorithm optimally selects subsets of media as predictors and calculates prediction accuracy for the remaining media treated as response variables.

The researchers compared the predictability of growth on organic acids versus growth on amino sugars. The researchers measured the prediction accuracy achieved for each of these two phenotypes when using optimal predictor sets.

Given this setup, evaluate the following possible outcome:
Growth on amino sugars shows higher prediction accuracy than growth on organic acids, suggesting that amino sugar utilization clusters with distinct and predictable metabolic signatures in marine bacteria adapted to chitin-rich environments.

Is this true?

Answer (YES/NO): NO